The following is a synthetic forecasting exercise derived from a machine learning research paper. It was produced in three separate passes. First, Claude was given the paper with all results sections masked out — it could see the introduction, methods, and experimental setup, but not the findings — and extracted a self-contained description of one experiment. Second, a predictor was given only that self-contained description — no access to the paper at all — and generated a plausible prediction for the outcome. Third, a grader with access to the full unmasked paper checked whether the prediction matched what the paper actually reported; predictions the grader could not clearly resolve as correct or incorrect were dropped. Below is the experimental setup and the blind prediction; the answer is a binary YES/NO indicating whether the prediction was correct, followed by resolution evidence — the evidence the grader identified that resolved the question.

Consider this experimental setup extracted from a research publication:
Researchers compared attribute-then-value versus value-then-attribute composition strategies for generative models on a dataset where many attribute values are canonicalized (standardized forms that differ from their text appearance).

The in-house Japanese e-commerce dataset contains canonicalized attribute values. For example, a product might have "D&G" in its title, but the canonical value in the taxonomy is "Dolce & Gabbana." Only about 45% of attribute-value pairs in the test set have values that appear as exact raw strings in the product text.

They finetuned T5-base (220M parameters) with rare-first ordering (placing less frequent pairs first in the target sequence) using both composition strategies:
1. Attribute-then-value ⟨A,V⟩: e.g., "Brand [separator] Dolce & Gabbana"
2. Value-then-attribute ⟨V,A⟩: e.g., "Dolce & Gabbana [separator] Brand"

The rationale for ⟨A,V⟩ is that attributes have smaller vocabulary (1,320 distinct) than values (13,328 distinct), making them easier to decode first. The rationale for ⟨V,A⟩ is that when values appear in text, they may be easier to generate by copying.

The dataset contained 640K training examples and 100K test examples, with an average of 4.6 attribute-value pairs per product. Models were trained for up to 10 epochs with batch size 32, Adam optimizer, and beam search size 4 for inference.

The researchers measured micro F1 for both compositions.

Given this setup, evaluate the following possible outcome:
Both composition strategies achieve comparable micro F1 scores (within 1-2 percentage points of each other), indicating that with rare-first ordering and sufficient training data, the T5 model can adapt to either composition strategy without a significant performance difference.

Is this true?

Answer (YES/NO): YES